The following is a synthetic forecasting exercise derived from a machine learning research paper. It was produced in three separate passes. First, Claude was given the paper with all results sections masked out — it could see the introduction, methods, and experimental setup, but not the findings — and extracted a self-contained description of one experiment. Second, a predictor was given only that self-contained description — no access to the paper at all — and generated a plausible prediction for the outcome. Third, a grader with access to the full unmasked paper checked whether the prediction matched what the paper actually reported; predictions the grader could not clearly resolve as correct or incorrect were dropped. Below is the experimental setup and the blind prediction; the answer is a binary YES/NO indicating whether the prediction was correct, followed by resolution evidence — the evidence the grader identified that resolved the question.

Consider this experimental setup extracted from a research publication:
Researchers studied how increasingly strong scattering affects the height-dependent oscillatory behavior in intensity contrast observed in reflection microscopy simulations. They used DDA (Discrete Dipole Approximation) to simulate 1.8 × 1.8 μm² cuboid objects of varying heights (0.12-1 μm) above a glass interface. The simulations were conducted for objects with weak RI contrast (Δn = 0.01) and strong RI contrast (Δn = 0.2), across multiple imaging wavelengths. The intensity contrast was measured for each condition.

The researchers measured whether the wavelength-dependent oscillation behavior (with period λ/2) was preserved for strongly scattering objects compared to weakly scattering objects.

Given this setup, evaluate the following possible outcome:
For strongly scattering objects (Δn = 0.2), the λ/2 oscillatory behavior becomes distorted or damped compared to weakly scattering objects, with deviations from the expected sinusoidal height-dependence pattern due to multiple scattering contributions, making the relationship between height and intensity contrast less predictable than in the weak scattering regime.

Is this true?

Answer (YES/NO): YES